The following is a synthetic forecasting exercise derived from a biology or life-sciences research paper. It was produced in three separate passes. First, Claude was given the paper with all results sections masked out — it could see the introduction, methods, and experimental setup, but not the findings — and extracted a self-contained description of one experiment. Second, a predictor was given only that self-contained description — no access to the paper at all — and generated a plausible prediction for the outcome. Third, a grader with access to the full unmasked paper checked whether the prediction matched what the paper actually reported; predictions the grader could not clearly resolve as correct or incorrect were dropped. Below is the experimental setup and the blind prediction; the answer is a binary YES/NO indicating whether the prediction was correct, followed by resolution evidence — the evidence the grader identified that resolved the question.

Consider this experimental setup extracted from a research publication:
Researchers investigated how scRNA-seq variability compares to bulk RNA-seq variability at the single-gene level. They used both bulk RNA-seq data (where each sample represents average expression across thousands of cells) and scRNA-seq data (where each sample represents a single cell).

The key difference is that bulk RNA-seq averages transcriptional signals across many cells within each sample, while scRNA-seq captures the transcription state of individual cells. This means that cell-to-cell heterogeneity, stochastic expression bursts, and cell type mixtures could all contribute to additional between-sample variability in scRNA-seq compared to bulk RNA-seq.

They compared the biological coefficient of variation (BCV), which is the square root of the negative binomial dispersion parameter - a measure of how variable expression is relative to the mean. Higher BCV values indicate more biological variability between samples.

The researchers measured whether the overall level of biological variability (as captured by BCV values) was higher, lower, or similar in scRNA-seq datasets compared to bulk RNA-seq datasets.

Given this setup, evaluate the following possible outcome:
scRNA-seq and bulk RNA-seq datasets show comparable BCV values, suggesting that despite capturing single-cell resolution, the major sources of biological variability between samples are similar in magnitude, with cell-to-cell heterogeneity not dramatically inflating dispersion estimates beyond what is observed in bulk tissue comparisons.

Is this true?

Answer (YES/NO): NO